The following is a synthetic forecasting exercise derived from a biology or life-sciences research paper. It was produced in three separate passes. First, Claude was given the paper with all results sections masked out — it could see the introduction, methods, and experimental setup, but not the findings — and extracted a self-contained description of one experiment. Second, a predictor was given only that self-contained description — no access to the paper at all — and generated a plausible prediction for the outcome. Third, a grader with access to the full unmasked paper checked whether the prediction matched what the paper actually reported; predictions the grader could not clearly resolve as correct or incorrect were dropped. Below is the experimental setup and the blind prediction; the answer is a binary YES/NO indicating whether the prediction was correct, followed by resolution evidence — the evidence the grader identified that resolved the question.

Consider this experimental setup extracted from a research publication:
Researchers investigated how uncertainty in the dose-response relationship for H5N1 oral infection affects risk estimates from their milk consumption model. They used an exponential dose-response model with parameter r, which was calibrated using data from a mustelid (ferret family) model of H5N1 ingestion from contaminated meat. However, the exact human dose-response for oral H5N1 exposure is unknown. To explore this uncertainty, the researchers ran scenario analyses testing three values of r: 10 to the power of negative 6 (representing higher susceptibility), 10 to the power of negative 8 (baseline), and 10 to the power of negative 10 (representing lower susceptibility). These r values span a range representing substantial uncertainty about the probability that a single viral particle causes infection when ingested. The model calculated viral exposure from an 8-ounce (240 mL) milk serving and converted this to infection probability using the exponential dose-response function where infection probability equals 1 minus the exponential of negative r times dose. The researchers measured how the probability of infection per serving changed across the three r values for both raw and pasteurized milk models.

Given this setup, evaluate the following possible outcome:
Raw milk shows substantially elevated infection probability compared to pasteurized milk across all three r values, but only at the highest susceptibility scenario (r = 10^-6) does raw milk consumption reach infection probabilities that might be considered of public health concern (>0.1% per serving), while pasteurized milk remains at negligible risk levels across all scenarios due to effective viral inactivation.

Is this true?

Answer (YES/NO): NO